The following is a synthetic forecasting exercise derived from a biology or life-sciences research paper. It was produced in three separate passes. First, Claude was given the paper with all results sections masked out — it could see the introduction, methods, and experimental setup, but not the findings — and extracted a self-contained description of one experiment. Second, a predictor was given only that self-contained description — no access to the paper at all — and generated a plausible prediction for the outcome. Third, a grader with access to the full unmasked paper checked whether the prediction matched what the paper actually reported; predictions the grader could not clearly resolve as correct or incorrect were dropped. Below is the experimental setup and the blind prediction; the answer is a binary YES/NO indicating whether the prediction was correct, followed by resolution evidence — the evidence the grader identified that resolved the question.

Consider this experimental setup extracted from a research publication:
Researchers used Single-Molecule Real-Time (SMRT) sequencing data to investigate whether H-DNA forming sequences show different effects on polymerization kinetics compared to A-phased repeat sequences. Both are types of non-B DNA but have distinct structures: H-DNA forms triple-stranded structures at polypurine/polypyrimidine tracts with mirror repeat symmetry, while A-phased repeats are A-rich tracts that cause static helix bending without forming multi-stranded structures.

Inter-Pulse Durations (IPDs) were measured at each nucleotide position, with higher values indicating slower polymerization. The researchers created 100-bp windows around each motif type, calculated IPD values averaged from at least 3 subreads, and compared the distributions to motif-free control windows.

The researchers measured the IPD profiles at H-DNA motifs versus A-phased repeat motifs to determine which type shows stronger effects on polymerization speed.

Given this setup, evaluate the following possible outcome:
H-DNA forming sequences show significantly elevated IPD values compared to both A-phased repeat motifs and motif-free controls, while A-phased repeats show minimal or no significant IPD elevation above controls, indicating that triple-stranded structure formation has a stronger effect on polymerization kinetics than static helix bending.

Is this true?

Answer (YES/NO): NO